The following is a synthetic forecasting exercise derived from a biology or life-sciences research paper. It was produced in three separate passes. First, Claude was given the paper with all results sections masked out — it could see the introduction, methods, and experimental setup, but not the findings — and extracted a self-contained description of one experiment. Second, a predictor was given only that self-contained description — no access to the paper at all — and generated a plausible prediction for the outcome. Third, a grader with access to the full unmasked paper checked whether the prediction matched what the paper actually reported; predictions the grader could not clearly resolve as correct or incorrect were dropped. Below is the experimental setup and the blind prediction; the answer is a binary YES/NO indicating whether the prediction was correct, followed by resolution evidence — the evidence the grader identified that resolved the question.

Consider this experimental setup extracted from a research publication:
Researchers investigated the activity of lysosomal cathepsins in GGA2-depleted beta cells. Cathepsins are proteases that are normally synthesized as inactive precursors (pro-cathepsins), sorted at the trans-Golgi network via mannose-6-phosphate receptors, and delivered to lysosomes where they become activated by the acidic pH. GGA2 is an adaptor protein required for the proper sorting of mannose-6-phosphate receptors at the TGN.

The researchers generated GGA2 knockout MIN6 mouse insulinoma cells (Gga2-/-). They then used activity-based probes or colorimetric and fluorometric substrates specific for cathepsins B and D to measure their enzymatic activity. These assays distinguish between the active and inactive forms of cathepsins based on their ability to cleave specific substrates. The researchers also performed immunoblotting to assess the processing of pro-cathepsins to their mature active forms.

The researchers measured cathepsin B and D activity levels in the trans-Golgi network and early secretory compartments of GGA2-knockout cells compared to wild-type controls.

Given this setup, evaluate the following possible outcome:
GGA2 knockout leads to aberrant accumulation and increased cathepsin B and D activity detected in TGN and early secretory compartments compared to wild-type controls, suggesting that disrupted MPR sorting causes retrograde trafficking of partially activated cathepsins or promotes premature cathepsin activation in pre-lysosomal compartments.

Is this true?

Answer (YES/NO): YES